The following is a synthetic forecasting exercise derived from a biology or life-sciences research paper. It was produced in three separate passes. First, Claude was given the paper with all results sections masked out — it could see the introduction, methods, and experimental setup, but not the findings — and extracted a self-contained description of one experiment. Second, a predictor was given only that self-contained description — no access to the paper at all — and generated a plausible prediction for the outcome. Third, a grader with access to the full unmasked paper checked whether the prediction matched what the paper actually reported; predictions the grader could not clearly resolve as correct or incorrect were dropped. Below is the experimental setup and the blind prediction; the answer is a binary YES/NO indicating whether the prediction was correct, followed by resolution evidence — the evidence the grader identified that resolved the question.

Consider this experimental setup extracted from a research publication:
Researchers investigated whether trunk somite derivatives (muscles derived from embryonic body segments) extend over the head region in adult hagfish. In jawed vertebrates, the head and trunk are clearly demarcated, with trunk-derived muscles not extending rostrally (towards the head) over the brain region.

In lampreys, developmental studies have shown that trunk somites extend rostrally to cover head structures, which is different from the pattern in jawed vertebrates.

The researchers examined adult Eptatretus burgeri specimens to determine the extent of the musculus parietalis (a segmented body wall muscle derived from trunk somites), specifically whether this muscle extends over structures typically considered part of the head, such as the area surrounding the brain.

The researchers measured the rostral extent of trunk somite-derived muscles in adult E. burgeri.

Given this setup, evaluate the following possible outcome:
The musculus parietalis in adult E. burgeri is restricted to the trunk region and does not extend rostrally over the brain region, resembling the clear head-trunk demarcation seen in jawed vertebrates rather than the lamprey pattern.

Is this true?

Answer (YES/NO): NO